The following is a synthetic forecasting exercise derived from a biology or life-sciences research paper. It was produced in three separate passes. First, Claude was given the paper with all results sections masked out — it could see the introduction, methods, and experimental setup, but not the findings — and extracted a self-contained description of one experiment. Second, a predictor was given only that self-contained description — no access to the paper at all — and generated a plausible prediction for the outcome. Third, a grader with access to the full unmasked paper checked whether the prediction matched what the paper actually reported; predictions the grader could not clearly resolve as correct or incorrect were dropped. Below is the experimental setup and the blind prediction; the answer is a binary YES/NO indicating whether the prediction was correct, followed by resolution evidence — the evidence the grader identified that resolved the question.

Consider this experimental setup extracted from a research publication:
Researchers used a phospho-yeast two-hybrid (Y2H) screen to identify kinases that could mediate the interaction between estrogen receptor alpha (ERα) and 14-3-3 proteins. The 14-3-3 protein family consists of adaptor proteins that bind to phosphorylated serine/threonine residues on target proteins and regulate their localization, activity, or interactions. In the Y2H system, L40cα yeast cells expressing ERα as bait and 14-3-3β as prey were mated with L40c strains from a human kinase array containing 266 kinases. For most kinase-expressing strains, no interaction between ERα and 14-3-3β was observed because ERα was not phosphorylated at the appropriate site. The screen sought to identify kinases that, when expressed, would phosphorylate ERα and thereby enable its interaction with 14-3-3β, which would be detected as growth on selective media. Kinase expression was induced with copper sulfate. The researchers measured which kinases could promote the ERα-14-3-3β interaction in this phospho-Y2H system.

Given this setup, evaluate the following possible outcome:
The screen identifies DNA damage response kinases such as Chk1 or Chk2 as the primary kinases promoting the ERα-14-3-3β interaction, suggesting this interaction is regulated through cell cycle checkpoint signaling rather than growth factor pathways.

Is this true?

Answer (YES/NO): NO